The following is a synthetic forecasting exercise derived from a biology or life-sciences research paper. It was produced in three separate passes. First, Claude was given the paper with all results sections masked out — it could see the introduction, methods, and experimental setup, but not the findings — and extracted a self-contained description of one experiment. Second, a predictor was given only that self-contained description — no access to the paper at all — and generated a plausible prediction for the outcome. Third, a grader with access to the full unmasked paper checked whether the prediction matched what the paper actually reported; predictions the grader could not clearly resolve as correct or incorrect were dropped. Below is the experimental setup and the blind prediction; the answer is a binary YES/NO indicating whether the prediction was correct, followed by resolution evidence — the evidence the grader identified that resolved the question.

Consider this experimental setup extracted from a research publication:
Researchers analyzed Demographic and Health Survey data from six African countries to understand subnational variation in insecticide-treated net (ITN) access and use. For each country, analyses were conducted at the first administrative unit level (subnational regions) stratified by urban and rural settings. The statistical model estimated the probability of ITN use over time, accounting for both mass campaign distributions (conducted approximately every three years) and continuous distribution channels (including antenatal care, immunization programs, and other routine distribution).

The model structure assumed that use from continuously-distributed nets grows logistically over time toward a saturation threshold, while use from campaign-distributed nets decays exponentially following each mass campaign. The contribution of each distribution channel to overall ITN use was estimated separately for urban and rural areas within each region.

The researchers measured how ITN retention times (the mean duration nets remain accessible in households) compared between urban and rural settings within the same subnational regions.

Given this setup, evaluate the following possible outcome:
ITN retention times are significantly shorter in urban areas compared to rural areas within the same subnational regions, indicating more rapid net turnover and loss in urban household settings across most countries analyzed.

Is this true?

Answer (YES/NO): NO